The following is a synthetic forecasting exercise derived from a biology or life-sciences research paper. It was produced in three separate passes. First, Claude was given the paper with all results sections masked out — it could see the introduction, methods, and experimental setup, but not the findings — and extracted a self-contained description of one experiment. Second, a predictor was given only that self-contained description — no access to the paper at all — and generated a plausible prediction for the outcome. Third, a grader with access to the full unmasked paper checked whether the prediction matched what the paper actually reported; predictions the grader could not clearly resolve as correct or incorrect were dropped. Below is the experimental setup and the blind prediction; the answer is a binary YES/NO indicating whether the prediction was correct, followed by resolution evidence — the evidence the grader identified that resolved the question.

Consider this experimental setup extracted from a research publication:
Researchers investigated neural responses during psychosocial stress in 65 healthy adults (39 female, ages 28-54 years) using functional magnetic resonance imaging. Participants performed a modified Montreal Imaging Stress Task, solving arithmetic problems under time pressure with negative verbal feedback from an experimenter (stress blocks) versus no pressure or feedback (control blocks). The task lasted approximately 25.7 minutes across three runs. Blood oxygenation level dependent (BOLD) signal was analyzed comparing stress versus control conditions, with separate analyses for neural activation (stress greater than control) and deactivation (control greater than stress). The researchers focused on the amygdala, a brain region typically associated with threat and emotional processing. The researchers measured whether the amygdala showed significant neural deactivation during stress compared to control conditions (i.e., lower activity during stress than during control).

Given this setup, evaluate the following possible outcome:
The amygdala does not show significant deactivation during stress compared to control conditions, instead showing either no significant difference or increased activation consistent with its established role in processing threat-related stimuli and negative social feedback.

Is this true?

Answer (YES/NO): YES